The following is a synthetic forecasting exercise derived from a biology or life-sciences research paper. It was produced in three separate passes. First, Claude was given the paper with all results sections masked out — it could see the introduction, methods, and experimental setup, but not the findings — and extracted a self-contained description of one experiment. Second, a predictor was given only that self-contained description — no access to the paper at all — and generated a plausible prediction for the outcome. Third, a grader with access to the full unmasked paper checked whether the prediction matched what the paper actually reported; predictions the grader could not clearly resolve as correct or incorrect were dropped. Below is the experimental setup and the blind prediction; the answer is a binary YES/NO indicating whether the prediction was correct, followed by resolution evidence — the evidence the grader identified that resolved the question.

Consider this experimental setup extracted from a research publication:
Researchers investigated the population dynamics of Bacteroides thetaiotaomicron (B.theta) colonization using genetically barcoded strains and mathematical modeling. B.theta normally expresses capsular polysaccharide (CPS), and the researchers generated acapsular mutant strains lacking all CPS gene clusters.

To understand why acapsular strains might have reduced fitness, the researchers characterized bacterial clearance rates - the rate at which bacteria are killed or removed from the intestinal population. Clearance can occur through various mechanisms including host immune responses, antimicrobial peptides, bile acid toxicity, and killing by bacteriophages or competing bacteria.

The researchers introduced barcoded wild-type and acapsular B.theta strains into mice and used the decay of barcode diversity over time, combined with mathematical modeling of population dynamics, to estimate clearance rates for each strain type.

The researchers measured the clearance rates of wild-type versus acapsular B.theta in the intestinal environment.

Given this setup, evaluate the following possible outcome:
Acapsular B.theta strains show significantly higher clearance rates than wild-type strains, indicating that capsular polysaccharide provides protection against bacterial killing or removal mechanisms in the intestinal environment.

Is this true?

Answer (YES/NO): YES